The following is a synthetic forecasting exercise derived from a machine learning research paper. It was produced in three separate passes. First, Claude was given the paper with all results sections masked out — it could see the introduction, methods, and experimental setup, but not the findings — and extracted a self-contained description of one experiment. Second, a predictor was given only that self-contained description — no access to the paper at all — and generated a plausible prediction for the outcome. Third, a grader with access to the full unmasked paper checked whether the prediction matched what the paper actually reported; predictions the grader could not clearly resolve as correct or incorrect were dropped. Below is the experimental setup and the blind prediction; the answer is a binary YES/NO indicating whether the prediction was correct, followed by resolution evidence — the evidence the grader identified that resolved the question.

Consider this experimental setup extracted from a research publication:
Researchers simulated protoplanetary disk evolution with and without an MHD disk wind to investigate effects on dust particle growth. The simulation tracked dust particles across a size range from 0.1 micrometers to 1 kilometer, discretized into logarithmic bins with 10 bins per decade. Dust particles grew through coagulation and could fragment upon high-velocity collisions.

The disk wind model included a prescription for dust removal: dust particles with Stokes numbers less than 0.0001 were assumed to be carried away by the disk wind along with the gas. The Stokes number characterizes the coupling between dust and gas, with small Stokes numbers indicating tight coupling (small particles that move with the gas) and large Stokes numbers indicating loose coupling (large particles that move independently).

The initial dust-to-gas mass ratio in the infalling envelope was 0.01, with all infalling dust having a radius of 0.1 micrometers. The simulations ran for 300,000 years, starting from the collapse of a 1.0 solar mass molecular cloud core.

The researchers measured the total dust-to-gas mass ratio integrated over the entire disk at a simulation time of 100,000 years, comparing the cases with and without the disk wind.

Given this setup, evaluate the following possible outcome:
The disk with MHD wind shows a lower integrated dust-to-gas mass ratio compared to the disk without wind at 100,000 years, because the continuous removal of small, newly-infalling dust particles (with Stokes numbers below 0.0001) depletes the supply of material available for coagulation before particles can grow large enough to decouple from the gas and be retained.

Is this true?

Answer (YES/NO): NO